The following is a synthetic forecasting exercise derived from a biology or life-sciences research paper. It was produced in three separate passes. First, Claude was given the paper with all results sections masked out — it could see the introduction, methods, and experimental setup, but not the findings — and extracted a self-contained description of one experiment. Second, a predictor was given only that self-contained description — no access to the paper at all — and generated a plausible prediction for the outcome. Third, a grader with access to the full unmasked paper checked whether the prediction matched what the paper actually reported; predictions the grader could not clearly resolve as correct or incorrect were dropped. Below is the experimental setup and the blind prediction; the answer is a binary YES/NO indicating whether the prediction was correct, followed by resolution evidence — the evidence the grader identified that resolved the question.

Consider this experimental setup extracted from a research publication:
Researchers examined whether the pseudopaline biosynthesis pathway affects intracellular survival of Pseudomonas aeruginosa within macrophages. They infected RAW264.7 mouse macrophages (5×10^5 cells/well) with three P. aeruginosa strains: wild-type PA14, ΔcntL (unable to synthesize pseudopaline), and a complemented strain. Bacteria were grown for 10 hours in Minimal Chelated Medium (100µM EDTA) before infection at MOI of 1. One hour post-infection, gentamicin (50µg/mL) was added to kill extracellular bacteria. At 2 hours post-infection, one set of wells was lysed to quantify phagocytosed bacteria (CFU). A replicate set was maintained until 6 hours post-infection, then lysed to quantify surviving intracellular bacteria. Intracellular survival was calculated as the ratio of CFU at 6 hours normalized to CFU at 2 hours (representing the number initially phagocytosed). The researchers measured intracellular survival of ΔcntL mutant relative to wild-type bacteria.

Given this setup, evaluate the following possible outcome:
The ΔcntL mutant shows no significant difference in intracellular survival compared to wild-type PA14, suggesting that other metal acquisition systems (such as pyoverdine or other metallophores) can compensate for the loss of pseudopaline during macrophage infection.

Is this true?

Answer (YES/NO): NO